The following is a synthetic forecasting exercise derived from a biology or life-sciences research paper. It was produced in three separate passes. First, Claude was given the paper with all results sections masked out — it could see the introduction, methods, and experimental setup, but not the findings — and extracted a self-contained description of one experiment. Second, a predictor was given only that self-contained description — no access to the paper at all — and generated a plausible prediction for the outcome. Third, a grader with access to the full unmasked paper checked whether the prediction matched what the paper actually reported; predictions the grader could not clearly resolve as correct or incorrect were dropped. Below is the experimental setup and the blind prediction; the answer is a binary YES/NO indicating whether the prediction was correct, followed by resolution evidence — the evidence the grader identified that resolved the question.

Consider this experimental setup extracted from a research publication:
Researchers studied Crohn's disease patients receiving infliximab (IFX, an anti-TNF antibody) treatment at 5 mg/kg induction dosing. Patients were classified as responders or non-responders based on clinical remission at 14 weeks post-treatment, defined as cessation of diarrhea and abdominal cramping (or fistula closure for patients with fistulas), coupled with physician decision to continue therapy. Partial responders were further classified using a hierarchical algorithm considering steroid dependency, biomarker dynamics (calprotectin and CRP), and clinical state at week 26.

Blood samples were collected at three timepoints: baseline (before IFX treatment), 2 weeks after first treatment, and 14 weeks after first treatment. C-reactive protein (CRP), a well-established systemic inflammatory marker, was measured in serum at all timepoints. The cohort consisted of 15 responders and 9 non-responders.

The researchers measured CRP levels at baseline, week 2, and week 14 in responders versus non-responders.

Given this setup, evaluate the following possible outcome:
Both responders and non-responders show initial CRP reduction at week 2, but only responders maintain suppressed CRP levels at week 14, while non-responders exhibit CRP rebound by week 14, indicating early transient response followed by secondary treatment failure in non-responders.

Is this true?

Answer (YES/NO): YES